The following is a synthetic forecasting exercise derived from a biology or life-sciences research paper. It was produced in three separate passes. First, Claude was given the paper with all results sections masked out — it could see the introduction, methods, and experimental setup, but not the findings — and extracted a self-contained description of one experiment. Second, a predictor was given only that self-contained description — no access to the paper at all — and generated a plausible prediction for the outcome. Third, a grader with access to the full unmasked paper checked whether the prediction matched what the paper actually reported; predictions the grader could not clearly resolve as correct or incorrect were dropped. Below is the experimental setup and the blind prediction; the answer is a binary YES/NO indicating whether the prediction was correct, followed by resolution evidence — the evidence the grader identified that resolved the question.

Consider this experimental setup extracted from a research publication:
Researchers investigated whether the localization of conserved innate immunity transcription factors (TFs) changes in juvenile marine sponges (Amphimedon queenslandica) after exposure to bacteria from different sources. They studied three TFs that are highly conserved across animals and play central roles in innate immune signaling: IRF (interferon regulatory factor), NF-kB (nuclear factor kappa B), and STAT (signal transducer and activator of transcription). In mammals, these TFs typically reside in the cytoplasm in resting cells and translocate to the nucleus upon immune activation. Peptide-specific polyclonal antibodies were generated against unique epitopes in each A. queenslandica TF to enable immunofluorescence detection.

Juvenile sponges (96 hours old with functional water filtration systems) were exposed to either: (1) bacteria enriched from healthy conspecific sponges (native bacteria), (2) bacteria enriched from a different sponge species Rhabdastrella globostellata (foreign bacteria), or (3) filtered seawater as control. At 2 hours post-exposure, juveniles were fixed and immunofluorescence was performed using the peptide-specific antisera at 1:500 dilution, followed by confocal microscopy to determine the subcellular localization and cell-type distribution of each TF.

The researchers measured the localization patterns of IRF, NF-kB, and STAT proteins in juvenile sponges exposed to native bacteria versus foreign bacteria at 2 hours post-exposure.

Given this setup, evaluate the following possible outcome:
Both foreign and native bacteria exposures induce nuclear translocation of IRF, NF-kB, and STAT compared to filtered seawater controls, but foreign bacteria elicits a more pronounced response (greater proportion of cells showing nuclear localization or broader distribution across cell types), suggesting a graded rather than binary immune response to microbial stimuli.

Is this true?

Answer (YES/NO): NO